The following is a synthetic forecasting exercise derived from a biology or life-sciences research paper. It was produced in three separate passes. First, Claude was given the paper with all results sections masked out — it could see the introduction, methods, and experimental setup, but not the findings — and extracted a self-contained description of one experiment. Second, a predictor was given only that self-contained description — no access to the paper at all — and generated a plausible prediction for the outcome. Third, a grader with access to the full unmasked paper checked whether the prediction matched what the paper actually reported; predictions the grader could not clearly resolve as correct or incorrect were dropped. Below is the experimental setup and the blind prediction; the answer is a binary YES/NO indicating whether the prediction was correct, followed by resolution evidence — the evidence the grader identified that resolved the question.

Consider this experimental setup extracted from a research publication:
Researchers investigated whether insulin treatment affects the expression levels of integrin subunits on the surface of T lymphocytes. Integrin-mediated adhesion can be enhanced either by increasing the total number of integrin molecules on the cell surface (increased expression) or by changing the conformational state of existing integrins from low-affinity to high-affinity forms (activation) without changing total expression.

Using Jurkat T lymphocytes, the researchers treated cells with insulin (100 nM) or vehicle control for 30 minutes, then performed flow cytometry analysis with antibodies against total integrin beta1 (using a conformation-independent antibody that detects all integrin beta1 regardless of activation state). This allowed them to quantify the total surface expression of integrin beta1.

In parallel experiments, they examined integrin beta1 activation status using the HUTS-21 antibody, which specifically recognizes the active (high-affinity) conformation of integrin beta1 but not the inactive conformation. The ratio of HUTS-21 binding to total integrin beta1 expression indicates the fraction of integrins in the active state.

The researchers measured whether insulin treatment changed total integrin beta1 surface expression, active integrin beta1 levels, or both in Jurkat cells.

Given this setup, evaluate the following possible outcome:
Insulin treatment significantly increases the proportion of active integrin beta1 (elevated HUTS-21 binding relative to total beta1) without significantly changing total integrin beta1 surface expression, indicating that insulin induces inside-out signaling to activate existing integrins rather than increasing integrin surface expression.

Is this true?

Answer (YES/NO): YES